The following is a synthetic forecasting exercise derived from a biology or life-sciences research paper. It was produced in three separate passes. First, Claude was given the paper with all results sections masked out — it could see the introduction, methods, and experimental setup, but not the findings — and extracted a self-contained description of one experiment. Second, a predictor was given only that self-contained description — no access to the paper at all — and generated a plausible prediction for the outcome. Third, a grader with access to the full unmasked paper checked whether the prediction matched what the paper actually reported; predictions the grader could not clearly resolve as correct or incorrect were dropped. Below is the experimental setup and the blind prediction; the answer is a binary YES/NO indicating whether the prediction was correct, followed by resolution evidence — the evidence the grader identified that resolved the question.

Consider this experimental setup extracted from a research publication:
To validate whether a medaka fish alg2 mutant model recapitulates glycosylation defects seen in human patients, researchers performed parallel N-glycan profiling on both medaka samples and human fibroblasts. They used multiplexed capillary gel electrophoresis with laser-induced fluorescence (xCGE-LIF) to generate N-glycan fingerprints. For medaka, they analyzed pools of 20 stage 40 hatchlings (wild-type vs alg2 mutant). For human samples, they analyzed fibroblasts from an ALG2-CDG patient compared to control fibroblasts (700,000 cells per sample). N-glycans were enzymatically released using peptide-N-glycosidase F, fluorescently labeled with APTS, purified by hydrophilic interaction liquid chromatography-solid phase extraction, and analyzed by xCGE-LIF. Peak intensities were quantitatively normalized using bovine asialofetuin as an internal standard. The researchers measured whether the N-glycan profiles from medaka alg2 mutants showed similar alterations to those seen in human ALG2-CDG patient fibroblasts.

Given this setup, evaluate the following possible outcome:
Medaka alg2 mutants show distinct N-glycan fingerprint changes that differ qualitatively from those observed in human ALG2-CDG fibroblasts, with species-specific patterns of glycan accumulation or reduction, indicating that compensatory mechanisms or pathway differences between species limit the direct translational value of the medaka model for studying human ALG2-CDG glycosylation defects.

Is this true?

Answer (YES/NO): NO